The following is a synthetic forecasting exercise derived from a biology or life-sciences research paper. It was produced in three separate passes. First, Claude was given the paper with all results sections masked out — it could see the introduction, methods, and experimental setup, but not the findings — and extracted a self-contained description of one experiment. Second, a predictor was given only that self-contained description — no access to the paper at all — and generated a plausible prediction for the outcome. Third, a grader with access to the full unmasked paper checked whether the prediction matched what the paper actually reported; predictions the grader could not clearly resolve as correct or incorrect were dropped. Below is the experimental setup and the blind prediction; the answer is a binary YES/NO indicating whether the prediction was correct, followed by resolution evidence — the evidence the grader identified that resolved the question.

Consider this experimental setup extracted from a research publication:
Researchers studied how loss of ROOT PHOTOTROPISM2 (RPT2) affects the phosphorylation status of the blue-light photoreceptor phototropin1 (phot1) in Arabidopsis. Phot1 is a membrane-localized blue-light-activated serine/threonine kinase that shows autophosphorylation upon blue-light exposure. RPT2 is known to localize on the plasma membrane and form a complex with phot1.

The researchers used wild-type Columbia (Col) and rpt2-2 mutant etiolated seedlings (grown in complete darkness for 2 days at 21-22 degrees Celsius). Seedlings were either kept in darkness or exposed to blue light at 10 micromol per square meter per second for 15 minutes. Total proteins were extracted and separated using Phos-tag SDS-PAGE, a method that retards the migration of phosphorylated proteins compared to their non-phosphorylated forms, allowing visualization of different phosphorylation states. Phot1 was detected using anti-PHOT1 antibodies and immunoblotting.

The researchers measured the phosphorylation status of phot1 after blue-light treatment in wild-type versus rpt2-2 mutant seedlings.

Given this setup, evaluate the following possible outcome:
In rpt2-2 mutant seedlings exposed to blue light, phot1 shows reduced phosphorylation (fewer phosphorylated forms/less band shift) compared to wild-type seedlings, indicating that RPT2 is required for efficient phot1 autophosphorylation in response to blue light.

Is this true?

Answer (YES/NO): NO